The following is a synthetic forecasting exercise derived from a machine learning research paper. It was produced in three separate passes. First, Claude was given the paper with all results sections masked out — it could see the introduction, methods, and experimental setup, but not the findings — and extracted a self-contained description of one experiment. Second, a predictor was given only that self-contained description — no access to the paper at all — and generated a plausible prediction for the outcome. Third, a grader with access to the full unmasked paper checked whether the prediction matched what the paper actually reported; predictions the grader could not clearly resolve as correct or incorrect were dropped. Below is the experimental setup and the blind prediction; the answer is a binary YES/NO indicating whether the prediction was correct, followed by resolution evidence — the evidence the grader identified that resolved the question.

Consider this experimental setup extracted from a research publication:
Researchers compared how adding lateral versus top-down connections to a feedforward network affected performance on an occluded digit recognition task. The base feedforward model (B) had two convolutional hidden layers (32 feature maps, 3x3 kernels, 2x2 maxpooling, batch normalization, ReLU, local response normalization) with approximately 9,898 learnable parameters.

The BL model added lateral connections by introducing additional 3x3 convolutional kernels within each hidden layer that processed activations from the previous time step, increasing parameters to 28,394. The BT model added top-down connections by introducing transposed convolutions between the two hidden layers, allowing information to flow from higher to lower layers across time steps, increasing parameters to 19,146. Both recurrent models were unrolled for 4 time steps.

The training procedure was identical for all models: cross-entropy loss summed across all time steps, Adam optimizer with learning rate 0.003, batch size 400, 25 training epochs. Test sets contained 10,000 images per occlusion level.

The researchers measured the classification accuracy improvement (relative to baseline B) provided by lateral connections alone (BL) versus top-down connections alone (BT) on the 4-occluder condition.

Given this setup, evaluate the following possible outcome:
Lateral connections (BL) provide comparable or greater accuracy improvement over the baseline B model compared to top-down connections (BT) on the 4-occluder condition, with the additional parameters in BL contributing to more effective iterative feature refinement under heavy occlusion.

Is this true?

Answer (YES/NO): YES